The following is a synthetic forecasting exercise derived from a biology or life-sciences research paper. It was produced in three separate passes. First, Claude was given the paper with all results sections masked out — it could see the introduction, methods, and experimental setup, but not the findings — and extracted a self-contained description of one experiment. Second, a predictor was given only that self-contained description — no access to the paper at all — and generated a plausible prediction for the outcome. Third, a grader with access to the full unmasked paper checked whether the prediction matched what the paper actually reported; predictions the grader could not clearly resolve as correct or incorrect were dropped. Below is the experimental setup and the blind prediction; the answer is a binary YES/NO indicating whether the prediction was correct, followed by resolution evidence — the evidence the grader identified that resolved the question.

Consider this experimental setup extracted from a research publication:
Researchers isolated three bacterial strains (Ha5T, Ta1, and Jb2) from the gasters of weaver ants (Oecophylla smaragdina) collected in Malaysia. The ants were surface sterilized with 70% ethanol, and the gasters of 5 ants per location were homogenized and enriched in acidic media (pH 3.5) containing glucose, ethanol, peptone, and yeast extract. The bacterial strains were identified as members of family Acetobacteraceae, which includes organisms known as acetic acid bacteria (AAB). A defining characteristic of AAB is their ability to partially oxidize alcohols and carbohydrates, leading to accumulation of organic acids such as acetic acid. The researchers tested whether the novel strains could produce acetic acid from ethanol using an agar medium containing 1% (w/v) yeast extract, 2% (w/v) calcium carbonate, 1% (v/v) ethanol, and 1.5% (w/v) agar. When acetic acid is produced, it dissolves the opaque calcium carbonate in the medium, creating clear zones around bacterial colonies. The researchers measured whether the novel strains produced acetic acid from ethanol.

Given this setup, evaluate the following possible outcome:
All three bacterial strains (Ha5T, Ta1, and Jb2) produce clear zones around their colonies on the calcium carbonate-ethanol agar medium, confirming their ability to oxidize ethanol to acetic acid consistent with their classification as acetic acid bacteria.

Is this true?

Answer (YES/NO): NO